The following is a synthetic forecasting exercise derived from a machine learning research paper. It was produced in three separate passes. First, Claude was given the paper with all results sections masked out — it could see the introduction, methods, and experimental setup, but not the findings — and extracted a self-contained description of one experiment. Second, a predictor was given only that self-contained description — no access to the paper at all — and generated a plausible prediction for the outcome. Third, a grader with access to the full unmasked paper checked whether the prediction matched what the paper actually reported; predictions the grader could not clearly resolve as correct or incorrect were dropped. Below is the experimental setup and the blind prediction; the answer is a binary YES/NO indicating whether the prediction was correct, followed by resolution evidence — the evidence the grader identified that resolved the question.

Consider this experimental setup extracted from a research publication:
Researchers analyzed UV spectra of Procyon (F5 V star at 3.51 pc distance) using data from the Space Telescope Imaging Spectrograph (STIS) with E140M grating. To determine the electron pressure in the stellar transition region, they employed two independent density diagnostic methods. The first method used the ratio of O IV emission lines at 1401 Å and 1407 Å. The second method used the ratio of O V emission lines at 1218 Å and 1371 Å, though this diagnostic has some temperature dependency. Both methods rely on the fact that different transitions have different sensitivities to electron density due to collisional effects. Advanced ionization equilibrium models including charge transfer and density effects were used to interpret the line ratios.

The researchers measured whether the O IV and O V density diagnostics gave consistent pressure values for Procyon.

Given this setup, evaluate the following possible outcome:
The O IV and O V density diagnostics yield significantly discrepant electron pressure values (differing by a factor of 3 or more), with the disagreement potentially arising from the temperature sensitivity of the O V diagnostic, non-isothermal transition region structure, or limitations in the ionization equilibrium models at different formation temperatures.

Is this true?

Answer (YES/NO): YES